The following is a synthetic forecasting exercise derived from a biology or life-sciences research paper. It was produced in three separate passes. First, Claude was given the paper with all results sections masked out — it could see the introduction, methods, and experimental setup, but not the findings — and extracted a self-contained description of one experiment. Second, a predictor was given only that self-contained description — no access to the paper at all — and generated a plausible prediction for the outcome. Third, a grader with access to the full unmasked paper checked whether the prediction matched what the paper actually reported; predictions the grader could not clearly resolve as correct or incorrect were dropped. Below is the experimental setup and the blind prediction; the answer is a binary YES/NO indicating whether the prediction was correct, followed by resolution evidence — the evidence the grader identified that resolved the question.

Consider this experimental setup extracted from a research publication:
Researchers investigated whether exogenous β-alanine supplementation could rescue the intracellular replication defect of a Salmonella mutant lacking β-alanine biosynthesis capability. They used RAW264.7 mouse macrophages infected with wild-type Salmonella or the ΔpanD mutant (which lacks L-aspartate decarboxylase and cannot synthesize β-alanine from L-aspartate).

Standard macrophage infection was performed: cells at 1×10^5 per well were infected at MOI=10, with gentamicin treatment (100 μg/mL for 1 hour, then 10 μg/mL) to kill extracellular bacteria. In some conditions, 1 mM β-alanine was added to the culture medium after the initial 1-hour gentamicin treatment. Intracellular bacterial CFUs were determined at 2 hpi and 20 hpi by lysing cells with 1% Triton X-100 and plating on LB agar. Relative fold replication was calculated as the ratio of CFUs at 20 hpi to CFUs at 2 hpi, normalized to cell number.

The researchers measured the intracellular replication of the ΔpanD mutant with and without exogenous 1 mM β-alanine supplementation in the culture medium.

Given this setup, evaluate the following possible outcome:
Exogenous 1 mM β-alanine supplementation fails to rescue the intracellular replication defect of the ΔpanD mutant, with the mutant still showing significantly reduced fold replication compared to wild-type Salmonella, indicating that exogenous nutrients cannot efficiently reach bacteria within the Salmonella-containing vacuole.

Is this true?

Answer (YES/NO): NO